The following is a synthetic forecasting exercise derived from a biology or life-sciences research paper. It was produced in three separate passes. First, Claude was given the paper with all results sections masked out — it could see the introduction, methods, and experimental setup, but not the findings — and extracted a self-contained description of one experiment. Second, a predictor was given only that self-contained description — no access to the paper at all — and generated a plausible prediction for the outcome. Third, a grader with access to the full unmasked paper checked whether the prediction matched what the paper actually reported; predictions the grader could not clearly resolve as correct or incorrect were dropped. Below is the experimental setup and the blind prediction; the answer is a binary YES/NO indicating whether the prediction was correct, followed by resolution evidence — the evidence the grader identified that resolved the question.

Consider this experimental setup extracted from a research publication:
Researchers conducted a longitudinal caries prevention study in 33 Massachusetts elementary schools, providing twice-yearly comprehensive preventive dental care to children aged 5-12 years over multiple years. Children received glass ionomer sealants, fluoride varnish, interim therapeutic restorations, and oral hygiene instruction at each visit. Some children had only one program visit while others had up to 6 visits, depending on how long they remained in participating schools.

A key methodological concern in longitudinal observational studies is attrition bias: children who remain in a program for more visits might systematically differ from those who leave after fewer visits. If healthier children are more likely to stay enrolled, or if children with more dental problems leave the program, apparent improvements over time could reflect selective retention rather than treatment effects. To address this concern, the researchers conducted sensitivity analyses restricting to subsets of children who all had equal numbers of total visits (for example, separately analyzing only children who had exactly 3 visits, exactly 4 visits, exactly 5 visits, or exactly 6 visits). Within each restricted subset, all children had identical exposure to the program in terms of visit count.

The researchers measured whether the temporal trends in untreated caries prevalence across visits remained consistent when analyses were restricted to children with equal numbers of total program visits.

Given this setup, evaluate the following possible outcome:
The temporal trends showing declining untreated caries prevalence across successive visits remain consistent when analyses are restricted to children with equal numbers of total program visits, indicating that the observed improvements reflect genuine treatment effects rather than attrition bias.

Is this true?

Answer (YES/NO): YES